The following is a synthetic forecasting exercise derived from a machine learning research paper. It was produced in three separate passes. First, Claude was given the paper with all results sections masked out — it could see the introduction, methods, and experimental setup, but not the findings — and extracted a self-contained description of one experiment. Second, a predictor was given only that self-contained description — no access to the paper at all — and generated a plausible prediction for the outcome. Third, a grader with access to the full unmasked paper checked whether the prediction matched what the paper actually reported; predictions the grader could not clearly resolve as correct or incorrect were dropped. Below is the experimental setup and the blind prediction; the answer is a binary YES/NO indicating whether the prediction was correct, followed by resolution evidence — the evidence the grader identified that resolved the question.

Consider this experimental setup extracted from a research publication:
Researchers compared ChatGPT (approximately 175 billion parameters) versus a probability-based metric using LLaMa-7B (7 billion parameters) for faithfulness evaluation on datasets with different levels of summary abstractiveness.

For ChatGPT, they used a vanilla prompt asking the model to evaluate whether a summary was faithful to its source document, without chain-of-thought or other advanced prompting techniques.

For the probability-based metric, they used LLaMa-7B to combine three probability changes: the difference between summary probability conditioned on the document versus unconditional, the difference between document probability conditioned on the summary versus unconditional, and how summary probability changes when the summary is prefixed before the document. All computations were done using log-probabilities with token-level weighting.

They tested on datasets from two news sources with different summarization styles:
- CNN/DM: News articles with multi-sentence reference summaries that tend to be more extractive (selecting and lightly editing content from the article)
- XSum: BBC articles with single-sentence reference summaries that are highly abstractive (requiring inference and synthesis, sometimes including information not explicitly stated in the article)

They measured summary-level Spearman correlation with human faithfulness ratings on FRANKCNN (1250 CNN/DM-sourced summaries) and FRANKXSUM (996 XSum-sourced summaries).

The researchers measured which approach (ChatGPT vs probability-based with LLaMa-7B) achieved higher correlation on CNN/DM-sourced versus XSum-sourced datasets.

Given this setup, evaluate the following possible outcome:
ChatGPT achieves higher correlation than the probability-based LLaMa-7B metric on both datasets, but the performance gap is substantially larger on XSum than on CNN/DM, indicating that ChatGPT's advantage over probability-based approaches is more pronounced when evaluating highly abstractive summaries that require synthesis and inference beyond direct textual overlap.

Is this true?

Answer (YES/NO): NO